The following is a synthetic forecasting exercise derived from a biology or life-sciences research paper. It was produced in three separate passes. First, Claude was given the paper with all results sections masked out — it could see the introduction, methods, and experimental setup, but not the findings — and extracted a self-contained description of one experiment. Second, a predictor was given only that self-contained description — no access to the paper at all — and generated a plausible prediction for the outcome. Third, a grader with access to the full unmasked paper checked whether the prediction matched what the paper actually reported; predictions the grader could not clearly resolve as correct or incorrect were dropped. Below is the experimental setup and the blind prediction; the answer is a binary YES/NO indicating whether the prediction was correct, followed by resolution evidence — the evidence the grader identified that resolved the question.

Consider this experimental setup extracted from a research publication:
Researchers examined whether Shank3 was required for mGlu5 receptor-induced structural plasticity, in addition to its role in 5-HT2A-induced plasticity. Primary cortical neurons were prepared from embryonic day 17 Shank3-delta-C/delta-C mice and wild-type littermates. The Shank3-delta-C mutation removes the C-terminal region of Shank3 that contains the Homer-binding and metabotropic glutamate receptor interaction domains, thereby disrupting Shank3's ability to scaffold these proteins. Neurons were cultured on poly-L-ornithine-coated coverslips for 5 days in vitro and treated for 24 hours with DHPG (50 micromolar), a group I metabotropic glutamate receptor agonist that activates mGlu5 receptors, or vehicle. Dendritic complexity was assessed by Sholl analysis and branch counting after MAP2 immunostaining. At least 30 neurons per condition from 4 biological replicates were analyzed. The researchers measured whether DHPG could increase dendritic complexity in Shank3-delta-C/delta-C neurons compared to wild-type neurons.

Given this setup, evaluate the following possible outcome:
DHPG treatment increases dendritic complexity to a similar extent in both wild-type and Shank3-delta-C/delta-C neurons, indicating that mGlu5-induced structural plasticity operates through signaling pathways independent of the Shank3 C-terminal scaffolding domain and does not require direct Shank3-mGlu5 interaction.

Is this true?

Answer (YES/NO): NO